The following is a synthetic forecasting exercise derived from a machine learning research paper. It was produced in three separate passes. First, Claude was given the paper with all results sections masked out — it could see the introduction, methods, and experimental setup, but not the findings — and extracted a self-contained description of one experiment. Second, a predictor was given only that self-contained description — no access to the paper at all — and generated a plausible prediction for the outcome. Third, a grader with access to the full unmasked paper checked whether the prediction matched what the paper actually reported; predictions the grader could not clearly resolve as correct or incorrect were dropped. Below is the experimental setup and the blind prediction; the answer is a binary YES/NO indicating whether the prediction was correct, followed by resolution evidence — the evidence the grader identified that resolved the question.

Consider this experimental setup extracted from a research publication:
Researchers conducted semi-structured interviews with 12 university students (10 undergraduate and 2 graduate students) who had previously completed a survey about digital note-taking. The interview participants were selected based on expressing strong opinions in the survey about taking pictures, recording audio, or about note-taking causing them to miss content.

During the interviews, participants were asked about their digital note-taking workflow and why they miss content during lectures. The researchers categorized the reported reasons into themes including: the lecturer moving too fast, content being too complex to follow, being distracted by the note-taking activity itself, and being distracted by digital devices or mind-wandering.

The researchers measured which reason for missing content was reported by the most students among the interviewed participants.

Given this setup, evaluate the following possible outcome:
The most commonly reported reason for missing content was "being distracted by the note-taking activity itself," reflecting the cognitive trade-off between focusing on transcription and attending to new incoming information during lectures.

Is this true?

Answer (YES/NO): NO